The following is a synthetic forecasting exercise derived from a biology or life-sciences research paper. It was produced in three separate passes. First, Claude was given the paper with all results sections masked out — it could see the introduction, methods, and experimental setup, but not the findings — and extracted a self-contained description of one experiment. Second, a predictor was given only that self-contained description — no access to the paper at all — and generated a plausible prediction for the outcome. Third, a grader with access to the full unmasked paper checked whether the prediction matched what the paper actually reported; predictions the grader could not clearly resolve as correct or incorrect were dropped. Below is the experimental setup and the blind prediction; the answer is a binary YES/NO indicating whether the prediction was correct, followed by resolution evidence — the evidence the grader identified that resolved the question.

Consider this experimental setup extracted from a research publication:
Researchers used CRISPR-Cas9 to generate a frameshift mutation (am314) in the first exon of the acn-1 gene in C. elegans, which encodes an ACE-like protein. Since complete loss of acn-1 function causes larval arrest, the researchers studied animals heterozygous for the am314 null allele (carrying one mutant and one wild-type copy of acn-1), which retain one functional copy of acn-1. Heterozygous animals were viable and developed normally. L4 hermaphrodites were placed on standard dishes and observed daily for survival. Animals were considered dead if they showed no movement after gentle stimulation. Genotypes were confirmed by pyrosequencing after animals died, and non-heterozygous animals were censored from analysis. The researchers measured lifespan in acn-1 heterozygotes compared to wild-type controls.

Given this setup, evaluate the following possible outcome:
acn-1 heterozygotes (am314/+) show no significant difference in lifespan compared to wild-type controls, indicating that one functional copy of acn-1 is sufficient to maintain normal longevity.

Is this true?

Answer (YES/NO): NO